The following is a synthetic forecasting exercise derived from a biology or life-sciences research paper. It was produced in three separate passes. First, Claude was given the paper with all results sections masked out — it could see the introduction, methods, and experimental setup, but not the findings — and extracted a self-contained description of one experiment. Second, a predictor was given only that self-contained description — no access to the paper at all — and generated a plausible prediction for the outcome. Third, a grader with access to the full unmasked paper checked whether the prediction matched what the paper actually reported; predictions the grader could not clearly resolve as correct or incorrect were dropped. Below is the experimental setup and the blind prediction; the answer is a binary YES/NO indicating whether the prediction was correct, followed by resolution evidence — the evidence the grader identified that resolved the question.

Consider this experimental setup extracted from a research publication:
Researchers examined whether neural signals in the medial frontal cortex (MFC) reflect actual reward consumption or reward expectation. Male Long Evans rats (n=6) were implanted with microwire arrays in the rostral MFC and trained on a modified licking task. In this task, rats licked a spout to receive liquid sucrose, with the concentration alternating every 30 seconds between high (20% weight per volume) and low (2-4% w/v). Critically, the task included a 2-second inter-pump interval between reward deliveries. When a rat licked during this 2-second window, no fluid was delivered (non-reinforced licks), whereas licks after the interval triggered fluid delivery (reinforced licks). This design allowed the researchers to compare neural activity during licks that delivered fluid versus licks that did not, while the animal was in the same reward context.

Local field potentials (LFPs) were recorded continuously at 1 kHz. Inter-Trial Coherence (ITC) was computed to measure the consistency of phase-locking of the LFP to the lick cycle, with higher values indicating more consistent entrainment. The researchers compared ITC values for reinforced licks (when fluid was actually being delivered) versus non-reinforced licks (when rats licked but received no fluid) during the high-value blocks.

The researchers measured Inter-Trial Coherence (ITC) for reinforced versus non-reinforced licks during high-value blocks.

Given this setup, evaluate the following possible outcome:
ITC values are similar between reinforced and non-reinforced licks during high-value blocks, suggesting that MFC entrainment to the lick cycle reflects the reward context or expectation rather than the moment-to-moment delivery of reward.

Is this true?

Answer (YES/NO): NO